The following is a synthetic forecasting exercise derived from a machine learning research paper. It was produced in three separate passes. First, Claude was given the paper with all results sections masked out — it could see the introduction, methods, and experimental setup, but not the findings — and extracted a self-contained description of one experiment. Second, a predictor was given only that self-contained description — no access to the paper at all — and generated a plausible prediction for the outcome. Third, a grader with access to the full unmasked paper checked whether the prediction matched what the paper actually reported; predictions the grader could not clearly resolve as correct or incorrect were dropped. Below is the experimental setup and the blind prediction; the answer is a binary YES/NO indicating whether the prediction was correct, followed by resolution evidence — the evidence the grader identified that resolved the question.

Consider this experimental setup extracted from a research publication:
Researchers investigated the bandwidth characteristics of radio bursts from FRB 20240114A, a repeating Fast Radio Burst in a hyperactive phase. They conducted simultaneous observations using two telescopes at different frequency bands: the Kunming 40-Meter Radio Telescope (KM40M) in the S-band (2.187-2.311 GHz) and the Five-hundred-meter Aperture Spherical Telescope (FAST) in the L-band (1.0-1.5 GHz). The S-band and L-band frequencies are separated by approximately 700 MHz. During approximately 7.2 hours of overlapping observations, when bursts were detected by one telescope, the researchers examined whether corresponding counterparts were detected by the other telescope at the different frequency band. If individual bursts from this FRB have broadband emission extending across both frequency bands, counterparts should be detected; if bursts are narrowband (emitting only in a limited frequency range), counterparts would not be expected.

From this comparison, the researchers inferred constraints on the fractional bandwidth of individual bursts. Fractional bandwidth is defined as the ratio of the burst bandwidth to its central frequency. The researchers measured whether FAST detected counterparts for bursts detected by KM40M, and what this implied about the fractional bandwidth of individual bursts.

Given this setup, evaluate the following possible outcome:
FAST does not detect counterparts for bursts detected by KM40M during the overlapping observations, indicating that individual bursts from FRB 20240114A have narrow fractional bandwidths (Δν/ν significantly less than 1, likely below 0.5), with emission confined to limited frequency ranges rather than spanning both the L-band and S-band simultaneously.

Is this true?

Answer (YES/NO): YES